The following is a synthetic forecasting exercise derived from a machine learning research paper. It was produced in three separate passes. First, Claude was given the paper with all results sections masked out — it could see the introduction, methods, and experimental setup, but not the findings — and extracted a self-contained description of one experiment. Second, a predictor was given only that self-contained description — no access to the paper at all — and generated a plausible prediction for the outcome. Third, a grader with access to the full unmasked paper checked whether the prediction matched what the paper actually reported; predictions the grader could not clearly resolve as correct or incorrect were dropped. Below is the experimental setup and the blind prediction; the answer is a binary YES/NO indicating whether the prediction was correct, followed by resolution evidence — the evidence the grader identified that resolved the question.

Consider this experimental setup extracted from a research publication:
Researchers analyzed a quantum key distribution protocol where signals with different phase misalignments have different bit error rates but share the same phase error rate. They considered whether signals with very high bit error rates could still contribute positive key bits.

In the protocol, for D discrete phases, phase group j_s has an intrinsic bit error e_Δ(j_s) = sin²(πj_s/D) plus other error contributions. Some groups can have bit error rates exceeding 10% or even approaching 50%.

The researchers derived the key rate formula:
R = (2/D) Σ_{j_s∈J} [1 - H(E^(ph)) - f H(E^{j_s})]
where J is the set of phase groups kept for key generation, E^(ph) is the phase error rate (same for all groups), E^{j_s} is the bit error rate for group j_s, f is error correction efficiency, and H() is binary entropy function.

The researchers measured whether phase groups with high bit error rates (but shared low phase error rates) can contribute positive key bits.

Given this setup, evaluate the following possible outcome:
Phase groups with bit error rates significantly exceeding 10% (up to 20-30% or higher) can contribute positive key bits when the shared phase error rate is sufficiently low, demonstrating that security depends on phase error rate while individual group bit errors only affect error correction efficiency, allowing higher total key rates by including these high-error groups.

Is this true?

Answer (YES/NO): YES